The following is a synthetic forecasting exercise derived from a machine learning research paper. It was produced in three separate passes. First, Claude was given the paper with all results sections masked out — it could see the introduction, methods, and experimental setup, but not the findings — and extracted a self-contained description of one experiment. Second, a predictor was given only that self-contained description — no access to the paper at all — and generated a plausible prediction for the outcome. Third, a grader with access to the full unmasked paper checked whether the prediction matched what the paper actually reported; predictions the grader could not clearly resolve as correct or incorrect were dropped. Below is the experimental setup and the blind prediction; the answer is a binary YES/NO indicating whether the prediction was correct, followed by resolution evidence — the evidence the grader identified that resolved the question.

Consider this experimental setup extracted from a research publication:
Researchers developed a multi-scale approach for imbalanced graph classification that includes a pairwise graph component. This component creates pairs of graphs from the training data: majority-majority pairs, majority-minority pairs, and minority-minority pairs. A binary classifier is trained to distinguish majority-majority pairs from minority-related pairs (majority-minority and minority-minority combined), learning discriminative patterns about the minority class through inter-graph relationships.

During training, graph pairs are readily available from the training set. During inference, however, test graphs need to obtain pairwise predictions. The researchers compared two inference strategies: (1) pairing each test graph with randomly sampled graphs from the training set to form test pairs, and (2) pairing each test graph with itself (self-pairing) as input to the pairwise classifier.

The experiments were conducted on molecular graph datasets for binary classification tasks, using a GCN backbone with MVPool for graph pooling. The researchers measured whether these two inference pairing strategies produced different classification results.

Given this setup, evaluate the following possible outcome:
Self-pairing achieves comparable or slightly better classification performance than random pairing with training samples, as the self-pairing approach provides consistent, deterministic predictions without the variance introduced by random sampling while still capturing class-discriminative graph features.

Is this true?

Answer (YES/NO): YES